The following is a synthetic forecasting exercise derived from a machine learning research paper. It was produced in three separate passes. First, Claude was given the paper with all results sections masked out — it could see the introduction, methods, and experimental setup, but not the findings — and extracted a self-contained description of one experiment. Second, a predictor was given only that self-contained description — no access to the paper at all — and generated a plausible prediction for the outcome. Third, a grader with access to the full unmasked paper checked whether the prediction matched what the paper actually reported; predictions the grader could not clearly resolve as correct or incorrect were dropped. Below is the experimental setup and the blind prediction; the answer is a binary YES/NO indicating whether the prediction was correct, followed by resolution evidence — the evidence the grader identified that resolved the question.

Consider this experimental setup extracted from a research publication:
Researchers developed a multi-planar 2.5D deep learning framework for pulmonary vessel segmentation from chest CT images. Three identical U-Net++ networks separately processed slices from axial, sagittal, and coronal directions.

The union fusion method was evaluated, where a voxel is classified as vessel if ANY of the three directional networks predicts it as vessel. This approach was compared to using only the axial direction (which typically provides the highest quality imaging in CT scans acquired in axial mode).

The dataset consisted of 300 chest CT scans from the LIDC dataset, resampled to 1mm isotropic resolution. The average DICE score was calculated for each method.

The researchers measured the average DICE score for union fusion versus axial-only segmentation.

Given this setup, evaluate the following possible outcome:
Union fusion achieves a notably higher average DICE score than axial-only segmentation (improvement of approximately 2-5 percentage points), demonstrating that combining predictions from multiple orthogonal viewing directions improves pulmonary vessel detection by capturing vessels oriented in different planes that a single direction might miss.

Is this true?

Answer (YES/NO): NO